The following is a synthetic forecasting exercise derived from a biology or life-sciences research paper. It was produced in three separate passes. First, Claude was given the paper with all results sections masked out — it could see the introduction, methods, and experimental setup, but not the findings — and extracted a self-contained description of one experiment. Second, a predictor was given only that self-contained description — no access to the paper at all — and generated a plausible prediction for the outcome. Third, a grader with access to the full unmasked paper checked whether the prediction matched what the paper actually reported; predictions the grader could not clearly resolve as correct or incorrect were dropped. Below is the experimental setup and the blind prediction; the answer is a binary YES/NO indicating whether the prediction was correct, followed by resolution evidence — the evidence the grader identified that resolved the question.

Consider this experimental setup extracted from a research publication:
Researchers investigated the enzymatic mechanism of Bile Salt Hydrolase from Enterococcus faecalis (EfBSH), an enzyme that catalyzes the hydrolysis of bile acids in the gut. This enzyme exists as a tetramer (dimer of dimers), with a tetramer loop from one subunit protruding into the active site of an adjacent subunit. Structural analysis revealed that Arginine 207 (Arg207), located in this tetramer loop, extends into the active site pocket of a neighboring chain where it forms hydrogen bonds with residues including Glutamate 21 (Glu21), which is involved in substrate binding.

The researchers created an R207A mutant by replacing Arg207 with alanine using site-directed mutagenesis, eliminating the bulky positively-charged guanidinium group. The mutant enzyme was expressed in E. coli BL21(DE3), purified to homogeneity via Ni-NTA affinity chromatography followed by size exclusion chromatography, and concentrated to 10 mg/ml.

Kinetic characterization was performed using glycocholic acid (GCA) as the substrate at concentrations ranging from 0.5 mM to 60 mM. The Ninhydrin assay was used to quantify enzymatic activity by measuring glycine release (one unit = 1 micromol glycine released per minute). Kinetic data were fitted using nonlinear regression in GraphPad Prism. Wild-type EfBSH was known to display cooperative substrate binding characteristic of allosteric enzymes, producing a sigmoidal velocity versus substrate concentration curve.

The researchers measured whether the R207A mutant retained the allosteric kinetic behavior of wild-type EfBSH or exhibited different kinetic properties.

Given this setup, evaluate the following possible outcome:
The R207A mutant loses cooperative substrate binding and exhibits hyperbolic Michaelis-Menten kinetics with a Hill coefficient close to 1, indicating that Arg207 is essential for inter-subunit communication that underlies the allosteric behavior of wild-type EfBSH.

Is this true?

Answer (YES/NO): YES